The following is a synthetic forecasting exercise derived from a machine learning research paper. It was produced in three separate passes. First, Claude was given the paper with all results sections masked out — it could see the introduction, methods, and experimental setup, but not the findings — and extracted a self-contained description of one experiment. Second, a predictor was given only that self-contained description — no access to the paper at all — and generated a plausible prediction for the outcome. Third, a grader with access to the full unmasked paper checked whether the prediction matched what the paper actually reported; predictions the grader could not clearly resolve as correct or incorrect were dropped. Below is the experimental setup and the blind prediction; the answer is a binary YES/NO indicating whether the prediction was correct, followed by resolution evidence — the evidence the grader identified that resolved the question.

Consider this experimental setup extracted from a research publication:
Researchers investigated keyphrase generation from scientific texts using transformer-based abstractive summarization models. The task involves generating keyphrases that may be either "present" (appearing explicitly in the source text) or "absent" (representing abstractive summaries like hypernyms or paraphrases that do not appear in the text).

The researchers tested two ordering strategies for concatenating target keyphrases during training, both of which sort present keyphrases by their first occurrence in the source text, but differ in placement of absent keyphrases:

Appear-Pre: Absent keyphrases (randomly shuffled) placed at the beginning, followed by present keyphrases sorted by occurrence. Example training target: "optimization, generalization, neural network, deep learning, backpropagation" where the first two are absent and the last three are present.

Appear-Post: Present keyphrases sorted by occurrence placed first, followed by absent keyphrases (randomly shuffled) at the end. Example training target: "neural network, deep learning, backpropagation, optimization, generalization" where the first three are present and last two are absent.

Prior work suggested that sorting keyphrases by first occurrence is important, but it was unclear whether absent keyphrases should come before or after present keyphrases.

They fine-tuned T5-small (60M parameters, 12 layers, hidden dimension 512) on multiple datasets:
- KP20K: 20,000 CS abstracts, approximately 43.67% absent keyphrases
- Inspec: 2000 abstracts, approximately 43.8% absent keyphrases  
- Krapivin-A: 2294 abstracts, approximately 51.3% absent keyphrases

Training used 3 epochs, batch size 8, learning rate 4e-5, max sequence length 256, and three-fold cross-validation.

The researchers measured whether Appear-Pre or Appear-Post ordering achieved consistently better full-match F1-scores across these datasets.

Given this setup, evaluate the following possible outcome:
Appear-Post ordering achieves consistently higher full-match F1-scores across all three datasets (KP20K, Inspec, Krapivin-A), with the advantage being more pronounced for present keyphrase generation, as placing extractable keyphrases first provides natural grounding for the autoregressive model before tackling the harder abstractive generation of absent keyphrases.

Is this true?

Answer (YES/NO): NO